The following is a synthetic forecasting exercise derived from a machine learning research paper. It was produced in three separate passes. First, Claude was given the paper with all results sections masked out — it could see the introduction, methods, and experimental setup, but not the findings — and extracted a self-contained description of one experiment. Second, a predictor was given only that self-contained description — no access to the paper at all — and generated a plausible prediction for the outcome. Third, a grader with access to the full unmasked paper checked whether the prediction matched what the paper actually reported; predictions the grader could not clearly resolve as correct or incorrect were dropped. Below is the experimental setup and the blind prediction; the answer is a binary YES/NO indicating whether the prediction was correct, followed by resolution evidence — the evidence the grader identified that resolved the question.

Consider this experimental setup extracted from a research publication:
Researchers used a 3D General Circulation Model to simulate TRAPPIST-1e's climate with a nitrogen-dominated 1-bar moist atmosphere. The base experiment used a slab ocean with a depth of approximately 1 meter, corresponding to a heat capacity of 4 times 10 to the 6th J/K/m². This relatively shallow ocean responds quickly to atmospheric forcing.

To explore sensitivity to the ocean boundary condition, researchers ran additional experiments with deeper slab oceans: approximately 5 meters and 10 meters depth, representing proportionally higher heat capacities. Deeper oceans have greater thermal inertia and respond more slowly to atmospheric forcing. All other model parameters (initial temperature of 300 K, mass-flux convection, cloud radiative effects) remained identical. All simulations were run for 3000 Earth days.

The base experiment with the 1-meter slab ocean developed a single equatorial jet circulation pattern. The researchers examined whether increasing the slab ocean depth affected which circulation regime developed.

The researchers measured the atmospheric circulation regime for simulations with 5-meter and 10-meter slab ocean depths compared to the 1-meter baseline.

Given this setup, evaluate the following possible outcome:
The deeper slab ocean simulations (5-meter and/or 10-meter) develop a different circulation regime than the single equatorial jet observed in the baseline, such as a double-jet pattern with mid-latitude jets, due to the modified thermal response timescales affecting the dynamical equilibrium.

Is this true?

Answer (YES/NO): NO